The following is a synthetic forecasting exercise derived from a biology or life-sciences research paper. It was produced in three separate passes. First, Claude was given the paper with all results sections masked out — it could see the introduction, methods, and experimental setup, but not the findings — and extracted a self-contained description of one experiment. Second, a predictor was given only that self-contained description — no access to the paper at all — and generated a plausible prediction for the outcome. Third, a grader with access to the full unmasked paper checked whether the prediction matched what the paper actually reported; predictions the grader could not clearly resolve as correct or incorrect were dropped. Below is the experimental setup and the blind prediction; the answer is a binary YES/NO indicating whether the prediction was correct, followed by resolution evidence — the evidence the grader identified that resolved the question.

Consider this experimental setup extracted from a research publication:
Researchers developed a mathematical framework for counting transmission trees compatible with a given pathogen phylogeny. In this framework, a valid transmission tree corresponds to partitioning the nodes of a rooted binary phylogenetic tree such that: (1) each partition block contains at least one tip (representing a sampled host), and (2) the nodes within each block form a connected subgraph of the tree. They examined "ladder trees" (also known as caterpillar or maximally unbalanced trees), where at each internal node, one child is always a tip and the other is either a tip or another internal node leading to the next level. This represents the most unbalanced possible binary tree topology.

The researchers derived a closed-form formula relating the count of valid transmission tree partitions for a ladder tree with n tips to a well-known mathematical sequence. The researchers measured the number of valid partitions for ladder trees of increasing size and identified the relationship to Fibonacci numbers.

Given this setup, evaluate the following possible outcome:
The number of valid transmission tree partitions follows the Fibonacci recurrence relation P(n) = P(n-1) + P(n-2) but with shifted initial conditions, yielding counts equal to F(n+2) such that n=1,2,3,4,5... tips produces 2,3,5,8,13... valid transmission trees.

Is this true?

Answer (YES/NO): NO